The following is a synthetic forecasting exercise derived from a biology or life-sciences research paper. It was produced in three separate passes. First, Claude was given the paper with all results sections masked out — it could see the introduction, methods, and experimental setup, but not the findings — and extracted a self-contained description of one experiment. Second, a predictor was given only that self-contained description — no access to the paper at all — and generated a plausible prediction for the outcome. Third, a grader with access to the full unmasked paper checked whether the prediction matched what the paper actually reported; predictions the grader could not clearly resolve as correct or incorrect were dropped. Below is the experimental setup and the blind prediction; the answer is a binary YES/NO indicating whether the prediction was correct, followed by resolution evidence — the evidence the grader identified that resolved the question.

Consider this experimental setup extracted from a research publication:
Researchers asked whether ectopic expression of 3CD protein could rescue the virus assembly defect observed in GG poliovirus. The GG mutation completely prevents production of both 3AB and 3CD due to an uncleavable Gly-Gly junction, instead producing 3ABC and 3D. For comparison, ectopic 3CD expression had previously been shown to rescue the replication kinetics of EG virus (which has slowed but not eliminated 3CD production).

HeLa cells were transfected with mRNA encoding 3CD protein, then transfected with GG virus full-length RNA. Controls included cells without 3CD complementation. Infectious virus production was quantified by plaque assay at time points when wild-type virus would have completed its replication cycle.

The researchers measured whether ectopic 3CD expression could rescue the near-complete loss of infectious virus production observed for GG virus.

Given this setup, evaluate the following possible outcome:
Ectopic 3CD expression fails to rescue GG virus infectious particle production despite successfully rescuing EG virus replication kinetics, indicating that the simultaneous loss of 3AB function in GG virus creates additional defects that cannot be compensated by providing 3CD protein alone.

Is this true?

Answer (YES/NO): YES